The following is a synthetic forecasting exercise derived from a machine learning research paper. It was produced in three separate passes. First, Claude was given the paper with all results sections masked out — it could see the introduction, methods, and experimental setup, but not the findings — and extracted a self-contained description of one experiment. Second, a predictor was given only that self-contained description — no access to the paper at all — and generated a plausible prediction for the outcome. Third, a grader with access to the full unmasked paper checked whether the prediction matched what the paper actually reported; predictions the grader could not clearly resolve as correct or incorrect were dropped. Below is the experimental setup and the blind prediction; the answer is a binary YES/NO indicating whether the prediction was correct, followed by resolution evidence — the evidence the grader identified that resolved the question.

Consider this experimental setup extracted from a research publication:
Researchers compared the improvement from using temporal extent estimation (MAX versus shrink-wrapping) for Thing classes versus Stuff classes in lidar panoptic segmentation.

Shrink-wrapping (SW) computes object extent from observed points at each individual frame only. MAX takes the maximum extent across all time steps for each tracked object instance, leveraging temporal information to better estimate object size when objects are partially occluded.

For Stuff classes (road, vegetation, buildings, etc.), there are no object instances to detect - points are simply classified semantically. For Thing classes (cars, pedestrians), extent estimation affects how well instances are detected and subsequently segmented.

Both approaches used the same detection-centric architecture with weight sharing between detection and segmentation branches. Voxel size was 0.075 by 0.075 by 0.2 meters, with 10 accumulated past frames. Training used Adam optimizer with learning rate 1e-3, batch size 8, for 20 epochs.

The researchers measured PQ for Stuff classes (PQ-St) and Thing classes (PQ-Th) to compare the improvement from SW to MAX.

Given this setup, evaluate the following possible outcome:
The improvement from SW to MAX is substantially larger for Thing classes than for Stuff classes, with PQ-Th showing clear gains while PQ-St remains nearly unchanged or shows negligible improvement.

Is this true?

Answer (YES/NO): YES